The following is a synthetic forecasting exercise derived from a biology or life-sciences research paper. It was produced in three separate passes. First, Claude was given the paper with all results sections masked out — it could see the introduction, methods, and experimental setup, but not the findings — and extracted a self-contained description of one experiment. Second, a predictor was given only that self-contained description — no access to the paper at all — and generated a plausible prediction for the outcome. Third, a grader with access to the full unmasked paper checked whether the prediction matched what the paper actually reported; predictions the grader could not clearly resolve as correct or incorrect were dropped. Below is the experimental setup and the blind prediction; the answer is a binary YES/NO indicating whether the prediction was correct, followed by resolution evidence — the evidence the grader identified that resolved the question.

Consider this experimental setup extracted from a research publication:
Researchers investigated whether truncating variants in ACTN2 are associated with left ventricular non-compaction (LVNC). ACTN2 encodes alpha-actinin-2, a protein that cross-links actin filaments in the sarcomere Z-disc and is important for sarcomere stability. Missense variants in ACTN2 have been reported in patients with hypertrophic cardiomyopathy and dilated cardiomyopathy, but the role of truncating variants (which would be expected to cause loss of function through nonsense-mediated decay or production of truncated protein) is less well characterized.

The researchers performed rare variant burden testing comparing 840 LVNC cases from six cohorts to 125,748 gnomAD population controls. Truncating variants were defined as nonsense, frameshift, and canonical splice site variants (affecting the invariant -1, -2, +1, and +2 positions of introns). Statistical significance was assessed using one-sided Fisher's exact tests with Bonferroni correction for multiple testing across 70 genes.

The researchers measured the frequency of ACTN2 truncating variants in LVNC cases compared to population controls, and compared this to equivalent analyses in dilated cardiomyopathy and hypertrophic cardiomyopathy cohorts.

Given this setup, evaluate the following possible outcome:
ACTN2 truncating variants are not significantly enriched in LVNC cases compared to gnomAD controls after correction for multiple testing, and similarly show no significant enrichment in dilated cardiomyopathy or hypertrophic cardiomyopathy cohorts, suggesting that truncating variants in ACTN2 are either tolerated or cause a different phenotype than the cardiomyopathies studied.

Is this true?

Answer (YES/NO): NO